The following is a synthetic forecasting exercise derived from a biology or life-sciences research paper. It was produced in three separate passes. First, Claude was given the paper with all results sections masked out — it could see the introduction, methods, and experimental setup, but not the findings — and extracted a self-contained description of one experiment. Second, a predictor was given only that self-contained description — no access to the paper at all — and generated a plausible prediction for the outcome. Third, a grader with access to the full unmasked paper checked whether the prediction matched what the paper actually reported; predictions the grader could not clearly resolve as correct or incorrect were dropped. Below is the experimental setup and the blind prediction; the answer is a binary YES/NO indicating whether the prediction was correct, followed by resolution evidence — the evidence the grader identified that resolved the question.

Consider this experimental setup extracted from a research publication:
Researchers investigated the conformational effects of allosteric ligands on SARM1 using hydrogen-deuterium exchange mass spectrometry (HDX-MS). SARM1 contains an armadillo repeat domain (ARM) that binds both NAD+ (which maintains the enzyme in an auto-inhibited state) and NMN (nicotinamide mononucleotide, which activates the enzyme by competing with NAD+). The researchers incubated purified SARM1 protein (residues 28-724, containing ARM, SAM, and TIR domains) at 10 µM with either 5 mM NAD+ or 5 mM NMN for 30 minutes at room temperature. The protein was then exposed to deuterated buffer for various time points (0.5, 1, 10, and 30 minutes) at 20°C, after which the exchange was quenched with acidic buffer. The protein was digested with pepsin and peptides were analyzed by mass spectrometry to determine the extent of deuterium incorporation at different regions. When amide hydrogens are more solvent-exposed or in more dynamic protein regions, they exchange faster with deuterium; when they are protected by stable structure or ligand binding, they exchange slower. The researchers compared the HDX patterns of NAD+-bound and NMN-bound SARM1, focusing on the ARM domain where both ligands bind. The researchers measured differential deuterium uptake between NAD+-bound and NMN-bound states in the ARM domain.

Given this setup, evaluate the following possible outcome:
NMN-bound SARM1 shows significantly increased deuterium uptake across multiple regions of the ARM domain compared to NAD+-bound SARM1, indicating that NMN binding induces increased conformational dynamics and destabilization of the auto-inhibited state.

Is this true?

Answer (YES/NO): NO